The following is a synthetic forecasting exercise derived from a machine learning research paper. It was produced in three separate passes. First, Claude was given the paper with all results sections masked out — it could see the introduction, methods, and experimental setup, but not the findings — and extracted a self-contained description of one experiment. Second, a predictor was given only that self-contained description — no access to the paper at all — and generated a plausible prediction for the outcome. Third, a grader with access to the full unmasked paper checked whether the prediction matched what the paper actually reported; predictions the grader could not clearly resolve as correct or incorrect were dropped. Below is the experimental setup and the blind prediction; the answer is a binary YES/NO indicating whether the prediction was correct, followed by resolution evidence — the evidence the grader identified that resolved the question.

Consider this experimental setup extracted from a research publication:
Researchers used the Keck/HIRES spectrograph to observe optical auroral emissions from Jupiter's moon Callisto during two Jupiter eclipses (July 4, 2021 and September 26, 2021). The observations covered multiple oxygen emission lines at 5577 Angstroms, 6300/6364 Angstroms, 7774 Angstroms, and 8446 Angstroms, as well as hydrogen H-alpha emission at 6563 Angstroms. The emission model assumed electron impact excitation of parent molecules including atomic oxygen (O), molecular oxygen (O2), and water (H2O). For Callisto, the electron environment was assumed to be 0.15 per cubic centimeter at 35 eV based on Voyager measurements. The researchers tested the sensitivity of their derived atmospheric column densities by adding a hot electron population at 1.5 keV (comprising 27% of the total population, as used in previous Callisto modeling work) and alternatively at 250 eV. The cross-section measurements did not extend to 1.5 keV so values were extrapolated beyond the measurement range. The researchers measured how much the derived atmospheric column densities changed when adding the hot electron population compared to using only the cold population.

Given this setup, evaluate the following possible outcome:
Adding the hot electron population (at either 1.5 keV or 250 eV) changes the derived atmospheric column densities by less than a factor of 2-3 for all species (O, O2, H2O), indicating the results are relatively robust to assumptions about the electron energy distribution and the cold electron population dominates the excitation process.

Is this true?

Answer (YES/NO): YES